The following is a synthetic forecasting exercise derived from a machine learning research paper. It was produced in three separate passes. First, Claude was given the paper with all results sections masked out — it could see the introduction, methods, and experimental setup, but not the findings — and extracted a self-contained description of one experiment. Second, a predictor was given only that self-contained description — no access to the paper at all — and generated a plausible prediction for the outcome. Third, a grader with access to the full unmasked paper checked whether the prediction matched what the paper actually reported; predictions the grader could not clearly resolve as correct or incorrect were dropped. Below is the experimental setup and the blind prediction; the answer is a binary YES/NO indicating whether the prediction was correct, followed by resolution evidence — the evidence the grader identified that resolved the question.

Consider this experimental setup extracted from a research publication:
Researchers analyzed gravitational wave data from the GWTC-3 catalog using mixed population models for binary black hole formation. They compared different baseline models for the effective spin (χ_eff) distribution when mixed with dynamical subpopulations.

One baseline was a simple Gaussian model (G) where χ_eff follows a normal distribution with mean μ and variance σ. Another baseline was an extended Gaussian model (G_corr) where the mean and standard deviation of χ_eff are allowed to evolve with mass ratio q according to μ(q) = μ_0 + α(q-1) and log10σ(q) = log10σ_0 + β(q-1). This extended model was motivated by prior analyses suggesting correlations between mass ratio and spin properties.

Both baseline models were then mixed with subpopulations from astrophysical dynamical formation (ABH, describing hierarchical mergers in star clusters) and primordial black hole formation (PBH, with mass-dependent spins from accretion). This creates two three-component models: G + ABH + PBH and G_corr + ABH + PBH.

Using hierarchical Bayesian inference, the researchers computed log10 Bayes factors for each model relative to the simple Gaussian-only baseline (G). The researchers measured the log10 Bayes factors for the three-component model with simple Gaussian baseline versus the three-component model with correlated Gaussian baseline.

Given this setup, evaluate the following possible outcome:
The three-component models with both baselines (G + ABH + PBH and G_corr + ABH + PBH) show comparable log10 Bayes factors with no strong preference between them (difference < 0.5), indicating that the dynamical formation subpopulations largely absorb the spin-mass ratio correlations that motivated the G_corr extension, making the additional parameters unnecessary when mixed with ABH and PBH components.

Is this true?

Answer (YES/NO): NO